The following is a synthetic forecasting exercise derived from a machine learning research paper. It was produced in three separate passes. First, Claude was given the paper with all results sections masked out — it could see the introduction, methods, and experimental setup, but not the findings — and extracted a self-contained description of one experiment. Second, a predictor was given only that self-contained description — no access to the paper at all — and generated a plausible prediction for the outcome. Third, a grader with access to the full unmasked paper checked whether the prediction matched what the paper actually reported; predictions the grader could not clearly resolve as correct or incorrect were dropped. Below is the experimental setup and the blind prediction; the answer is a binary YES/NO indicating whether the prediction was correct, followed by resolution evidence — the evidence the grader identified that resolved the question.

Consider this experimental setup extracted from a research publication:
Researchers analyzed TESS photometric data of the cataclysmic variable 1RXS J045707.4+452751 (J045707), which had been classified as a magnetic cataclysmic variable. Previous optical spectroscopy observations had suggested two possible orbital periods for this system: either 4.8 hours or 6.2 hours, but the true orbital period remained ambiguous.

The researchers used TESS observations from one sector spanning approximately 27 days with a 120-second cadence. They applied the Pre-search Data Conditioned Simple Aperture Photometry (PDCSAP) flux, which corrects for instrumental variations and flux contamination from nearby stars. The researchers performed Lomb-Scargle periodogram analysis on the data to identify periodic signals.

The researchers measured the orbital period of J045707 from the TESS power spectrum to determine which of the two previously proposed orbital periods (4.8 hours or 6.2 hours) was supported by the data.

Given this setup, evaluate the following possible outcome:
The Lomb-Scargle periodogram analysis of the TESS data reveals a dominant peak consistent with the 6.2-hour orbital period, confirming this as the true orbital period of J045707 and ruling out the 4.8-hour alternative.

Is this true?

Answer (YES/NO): YES